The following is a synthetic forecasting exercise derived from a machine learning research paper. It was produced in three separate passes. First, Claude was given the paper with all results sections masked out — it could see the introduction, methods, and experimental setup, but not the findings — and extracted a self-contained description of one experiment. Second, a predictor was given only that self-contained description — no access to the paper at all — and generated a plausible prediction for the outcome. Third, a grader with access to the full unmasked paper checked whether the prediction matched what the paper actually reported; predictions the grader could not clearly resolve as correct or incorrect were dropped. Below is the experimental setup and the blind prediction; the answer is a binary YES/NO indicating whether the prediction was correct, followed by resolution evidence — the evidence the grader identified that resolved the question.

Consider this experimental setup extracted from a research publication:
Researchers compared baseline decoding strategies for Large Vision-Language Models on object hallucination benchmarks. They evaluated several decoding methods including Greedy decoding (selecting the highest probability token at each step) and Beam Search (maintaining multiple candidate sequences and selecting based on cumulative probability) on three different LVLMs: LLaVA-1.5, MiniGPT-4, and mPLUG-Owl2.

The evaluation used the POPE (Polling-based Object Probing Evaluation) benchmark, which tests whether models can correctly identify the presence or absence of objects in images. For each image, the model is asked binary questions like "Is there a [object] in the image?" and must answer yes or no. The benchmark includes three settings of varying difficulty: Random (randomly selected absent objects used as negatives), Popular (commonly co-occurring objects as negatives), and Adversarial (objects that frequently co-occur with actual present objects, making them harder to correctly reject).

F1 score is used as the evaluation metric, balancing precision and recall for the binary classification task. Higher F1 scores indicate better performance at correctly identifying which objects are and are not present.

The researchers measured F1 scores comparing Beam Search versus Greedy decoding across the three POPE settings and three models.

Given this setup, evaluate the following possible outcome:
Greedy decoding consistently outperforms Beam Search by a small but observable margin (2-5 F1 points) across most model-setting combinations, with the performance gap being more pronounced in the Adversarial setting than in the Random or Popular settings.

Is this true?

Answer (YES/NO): NO